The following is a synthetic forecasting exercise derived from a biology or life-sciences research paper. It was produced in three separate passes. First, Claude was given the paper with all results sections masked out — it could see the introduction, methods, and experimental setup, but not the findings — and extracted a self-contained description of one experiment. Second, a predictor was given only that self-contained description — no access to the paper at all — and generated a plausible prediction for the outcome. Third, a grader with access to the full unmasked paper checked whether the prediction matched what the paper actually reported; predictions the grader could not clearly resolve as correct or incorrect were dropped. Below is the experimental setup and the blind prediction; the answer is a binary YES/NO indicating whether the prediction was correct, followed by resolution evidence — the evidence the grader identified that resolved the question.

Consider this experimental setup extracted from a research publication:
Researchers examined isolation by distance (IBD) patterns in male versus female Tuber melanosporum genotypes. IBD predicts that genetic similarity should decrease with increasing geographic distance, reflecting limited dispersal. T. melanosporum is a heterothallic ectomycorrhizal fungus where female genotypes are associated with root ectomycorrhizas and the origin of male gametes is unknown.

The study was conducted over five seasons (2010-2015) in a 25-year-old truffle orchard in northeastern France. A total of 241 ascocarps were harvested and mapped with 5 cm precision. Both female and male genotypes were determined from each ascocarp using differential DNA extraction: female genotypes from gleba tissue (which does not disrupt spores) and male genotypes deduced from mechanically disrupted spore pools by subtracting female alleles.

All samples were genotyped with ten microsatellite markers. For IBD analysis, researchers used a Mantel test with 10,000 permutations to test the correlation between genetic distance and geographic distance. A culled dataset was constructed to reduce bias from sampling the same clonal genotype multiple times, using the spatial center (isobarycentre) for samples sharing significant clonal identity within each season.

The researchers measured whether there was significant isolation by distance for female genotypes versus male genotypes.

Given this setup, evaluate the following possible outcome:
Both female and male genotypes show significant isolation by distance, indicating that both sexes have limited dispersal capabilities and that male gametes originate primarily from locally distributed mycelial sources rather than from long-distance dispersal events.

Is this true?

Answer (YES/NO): YES